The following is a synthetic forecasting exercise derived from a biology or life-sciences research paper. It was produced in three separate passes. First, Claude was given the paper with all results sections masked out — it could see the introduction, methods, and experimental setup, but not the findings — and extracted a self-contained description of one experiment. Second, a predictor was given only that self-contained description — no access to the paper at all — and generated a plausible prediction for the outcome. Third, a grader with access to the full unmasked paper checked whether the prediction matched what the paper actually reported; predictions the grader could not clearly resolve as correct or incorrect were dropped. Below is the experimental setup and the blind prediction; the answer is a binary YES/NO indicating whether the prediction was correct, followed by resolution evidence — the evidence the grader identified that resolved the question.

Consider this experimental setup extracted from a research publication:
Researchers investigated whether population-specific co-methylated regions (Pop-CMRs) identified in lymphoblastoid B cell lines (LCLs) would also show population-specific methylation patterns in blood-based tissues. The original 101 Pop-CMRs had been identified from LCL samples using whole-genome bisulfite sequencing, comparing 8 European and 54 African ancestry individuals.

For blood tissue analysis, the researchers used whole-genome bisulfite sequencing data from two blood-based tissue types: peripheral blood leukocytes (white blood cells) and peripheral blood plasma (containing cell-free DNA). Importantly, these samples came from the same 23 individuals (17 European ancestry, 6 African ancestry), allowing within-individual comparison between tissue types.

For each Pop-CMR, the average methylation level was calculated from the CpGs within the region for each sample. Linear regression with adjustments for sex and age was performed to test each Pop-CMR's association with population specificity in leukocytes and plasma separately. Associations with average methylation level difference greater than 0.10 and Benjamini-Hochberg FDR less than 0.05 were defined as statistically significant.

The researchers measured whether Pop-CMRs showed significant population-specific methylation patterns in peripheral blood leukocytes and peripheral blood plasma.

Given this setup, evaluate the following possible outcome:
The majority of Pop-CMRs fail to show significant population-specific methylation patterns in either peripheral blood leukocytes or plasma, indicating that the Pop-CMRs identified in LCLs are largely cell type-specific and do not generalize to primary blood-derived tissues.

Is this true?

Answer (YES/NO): NO